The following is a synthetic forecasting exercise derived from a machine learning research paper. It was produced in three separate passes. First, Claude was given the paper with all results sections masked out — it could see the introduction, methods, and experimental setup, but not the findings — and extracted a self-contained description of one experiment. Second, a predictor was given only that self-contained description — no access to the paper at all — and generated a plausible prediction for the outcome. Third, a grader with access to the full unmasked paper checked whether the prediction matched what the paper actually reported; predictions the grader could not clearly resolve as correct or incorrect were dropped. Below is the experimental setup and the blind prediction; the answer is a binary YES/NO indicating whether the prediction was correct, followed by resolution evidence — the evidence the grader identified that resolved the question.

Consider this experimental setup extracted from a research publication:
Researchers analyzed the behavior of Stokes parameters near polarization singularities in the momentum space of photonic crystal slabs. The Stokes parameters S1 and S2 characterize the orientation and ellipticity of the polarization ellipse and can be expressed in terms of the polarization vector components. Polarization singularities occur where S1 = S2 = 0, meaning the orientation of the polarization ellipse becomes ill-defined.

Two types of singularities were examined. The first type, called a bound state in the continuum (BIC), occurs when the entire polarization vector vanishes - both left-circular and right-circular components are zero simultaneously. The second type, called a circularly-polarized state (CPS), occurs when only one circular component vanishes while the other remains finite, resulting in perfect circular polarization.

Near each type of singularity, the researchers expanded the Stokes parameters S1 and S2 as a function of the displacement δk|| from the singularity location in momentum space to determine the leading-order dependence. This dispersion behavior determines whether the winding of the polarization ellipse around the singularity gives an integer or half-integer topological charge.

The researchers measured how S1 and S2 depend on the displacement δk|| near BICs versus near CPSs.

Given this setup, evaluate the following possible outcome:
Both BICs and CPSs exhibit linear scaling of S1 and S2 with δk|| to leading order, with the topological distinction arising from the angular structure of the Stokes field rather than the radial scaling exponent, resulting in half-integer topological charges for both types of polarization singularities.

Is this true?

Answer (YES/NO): NO